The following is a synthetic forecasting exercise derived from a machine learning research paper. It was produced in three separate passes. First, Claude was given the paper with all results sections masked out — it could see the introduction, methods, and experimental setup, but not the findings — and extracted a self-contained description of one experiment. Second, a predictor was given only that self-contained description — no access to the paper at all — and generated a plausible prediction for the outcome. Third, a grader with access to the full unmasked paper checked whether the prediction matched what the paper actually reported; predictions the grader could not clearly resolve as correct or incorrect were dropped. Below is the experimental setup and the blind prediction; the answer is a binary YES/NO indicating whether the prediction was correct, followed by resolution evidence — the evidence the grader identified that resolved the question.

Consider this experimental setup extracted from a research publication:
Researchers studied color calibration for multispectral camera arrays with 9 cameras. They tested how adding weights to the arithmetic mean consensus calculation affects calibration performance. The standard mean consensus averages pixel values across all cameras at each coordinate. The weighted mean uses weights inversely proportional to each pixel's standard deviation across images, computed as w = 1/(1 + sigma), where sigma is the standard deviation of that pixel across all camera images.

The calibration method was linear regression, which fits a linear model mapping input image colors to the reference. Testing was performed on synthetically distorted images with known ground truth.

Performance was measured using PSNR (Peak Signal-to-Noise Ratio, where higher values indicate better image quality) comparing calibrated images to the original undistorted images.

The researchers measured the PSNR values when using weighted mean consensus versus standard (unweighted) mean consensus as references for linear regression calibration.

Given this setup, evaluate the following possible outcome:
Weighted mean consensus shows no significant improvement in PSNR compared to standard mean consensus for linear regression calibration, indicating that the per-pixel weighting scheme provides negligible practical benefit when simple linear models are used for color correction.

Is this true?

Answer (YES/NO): NO